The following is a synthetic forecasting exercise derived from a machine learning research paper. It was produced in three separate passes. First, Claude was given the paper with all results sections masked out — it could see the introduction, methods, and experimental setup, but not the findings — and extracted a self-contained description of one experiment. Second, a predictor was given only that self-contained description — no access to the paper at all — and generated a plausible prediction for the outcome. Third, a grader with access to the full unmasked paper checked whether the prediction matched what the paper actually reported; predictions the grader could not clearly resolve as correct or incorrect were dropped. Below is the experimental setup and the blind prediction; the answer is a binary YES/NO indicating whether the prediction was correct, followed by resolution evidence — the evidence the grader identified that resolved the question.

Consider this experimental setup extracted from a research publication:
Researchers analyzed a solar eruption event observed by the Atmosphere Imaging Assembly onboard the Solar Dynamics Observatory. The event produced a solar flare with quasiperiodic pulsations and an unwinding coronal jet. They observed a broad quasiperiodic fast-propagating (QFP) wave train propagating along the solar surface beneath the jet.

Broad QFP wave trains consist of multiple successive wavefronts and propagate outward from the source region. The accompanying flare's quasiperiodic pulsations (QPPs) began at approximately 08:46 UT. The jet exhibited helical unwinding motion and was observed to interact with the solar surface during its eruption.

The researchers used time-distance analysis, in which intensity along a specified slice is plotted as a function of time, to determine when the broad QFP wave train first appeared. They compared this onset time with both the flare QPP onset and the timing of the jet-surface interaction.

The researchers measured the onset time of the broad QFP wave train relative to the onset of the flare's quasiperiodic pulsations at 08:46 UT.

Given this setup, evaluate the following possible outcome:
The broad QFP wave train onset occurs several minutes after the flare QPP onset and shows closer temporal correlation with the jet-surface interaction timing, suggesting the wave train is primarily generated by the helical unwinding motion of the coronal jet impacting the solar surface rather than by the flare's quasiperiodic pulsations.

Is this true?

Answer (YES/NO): NO